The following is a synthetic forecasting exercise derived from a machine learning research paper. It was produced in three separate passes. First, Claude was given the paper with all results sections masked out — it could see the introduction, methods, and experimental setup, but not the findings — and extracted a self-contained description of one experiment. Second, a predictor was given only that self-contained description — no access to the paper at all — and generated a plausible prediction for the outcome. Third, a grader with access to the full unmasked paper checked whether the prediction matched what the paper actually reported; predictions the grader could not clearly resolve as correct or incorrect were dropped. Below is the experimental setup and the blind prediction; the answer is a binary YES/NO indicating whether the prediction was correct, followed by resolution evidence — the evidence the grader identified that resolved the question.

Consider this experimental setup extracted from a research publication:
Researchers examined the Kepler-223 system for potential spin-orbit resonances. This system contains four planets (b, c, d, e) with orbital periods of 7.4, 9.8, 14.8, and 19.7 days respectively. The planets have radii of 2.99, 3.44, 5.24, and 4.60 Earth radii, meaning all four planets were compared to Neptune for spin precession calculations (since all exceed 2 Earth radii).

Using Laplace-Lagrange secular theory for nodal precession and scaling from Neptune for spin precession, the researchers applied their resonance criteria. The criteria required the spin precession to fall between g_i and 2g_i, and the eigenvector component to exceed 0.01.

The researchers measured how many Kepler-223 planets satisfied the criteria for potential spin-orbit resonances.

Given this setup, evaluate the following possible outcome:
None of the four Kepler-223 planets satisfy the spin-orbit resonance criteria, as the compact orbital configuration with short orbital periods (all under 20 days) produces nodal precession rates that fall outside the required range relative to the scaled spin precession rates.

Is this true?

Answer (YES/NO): NO